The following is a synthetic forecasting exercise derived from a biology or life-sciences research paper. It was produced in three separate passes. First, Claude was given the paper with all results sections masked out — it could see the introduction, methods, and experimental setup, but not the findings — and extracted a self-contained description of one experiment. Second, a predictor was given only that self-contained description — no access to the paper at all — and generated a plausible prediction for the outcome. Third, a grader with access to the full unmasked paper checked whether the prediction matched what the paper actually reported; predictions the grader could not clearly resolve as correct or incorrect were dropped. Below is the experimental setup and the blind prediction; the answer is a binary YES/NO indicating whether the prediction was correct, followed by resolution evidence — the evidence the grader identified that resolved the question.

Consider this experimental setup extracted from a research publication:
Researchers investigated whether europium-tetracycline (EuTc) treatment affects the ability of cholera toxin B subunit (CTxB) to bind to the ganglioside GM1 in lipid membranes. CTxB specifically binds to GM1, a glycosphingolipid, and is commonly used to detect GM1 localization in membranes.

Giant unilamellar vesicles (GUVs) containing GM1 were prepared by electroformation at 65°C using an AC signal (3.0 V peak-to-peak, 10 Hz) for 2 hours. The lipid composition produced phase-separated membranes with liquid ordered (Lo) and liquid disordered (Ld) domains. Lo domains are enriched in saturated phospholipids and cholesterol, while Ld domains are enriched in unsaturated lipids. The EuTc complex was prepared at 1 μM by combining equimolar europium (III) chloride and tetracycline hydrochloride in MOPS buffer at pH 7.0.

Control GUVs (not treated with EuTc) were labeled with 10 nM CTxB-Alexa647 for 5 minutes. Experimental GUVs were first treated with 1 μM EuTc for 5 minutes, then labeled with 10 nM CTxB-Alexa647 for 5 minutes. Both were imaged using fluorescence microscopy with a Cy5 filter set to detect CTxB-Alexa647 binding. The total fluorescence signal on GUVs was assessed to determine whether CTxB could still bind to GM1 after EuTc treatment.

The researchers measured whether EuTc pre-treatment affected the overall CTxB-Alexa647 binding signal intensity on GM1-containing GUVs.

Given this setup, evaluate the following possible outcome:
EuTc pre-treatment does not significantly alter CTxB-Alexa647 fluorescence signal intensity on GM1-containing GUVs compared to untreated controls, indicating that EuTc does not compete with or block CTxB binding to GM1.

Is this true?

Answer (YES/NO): YES